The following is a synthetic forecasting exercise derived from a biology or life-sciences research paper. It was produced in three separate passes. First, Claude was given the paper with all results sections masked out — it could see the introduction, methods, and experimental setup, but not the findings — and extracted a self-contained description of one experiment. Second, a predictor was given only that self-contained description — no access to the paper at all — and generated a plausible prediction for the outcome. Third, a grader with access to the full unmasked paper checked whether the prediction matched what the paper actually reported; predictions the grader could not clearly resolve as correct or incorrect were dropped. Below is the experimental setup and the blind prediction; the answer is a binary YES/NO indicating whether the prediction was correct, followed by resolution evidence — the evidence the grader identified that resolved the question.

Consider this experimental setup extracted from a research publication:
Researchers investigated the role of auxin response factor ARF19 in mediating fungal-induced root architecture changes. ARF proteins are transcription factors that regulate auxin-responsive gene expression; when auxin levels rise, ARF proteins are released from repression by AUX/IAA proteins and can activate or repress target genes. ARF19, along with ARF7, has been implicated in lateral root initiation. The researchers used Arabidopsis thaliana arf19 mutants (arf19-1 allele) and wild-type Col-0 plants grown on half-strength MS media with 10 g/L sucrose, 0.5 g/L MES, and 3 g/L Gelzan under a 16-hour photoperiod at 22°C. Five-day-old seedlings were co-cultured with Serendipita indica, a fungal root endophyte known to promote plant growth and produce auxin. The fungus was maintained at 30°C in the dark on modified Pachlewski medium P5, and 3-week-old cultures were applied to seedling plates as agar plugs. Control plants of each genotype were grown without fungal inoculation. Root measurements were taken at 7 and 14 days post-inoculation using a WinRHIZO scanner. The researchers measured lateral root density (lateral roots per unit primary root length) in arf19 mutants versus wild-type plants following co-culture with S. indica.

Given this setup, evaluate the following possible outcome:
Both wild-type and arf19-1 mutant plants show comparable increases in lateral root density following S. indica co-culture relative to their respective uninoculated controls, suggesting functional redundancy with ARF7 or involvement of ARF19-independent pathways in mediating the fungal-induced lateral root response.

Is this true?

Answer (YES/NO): NO